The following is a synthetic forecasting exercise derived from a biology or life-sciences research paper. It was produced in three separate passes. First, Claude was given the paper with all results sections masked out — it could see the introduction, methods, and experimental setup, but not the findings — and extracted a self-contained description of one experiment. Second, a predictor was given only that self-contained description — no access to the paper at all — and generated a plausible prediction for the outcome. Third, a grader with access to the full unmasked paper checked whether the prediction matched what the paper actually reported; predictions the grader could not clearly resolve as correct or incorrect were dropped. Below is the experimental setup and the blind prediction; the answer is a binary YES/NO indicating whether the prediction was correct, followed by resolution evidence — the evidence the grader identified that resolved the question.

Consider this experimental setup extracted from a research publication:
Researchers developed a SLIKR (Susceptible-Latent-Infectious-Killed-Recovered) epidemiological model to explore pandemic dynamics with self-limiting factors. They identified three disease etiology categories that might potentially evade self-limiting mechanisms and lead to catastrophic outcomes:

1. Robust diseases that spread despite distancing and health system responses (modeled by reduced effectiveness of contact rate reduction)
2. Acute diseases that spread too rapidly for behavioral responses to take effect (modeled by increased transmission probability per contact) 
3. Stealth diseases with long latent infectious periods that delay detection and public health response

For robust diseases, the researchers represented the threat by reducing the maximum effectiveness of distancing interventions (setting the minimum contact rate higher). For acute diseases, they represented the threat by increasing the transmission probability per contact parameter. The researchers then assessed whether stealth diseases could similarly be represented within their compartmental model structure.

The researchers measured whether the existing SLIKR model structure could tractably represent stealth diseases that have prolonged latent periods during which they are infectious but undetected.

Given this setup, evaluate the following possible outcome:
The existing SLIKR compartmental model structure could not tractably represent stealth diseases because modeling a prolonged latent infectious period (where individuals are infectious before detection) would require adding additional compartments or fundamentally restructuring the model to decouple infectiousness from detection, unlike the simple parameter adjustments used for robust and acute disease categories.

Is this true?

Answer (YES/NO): YES